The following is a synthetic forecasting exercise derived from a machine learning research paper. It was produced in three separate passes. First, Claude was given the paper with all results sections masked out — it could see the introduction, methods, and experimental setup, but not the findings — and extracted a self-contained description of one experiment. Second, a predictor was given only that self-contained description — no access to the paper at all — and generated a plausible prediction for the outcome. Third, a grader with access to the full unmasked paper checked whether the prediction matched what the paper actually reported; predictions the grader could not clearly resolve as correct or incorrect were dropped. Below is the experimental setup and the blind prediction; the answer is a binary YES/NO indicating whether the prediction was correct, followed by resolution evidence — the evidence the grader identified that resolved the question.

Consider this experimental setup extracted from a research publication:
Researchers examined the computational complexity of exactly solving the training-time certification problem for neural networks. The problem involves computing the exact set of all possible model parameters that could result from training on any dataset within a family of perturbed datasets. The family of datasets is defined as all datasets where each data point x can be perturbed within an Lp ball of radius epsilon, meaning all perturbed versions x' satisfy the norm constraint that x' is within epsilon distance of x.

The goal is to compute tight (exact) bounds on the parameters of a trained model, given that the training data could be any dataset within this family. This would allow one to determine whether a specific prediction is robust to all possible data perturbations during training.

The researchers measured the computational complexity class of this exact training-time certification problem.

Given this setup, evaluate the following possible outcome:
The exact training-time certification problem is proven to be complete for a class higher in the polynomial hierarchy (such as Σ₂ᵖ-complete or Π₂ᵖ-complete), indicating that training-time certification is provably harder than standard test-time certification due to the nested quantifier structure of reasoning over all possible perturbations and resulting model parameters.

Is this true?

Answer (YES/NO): NO